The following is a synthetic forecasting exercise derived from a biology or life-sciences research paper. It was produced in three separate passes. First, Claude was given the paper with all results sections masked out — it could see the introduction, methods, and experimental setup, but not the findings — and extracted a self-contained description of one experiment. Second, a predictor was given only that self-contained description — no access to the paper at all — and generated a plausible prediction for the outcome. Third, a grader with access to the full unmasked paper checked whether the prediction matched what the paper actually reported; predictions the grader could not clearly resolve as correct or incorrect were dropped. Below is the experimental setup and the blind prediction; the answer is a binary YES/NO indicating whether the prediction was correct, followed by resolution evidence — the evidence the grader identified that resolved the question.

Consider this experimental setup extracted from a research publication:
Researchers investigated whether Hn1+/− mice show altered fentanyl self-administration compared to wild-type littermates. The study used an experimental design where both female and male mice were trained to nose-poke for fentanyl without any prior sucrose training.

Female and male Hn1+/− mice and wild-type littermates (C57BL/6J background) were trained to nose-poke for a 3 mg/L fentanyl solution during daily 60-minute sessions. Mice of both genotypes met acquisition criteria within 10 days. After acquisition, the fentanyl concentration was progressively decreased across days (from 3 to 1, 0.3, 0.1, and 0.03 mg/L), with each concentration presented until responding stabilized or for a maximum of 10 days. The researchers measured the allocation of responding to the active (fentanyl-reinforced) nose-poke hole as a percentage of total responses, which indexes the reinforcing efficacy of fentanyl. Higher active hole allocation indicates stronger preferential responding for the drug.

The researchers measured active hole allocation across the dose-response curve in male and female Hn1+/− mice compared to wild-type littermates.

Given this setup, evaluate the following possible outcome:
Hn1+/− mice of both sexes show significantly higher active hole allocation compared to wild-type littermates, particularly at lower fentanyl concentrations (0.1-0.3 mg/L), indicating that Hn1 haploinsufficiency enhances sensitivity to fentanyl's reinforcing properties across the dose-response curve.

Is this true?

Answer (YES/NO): NO